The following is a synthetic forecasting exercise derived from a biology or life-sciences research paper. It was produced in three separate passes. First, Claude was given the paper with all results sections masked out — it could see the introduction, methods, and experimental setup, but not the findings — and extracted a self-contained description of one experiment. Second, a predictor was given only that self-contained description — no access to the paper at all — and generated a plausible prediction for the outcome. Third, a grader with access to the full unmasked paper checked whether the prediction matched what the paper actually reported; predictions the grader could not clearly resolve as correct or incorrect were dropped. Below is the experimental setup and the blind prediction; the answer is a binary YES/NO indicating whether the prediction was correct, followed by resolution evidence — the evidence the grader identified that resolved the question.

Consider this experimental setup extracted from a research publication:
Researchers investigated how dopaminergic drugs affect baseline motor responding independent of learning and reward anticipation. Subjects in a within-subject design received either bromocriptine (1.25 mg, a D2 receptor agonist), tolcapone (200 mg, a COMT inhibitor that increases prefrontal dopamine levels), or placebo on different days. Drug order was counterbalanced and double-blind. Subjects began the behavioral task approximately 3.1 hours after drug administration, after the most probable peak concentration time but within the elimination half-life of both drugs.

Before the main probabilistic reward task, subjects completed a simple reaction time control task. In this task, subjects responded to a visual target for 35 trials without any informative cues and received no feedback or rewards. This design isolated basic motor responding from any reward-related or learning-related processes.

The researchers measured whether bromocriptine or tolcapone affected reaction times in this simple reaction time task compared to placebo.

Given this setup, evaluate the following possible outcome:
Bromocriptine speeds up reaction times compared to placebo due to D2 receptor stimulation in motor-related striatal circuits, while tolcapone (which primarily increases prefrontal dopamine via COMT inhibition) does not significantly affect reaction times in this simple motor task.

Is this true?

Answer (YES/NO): NO